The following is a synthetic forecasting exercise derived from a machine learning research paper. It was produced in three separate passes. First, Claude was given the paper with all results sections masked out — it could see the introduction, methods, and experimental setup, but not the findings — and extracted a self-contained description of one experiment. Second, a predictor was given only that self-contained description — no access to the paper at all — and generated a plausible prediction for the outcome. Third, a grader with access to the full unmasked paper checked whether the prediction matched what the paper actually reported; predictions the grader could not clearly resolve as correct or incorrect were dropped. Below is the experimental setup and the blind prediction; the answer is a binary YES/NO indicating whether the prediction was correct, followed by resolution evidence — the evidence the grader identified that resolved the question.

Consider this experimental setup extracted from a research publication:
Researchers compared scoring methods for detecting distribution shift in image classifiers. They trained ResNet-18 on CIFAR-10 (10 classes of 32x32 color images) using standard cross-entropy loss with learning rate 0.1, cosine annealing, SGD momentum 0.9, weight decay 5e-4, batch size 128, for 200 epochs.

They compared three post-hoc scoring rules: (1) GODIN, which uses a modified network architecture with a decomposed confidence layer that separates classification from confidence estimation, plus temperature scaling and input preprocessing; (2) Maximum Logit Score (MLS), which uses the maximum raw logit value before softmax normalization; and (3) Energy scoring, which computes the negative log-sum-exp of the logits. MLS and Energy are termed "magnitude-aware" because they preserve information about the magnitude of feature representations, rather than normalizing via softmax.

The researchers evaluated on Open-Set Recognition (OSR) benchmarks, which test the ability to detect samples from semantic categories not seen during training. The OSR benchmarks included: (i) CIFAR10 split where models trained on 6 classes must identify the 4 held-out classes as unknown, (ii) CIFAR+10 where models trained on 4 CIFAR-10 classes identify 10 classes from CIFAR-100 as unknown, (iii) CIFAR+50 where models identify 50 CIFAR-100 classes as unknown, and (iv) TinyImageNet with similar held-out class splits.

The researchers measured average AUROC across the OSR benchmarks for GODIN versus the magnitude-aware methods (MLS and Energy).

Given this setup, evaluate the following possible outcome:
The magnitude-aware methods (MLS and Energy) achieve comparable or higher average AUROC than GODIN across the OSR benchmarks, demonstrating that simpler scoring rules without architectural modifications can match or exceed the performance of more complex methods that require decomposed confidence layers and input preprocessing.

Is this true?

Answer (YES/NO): YES